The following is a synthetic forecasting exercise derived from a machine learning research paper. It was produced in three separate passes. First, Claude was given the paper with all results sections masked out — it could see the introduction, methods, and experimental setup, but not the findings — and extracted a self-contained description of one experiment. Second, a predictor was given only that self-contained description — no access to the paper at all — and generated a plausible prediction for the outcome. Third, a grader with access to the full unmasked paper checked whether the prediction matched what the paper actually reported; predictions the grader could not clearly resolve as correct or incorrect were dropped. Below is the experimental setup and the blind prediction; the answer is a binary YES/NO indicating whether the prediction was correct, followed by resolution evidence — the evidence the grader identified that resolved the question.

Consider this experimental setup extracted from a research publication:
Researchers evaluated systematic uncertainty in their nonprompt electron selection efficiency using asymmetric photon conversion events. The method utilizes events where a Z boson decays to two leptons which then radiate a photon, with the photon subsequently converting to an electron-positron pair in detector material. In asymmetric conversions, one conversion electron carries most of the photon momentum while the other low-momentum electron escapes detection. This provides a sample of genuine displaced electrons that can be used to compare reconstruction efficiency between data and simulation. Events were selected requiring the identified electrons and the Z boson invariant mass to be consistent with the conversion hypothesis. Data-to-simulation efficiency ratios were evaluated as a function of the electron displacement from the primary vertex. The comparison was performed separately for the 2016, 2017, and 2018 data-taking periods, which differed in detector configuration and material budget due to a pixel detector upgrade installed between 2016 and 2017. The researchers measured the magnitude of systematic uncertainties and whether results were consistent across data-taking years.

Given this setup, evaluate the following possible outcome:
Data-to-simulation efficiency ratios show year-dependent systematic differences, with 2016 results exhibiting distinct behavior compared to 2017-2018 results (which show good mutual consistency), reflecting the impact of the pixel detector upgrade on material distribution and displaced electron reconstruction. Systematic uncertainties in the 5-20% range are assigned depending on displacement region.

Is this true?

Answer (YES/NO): NO